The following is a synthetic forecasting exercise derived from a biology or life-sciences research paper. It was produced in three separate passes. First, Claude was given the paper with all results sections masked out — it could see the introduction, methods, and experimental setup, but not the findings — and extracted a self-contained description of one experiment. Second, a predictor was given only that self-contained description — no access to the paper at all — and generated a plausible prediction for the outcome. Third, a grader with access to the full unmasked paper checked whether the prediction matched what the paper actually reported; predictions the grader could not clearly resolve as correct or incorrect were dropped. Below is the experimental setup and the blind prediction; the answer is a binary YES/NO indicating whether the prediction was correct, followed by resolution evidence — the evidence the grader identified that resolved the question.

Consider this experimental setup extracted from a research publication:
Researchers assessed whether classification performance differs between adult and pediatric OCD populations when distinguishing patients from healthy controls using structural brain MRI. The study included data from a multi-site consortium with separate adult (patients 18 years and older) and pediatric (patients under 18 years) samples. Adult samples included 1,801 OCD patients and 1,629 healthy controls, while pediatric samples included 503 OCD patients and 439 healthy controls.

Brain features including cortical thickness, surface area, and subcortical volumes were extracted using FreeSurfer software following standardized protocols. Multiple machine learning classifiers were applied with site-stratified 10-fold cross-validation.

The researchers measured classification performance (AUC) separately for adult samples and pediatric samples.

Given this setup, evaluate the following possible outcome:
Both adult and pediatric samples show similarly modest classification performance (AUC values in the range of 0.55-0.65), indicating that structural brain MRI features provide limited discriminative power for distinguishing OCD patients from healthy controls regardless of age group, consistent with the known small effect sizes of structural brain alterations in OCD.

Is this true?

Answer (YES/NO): YES